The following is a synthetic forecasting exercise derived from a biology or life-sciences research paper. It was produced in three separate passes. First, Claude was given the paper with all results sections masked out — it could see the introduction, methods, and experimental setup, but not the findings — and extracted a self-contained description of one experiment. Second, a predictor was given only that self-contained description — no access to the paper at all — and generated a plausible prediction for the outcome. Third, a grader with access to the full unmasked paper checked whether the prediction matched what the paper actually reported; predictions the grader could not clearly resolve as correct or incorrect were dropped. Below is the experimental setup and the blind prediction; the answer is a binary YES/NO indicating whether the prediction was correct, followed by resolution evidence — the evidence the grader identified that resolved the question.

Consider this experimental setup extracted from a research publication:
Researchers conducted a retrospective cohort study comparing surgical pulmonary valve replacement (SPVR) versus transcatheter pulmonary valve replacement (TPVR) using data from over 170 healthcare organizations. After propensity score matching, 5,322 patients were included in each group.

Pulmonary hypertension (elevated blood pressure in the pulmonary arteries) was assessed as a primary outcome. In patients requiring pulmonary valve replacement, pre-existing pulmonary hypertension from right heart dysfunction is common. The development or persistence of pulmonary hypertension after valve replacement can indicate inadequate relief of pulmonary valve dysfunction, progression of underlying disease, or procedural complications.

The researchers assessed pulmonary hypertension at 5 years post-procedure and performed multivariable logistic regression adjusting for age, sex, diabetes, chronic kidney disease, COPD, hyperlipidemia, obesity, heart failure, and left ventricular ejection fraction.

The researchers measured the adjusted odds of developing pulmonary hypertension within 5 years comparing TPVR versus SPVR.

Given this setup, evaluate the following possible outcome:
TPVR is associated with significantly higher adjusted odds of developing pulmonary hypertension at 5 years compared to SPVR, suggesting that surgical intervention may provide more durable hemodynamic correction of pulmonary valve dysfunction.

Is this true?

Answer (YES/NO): NO